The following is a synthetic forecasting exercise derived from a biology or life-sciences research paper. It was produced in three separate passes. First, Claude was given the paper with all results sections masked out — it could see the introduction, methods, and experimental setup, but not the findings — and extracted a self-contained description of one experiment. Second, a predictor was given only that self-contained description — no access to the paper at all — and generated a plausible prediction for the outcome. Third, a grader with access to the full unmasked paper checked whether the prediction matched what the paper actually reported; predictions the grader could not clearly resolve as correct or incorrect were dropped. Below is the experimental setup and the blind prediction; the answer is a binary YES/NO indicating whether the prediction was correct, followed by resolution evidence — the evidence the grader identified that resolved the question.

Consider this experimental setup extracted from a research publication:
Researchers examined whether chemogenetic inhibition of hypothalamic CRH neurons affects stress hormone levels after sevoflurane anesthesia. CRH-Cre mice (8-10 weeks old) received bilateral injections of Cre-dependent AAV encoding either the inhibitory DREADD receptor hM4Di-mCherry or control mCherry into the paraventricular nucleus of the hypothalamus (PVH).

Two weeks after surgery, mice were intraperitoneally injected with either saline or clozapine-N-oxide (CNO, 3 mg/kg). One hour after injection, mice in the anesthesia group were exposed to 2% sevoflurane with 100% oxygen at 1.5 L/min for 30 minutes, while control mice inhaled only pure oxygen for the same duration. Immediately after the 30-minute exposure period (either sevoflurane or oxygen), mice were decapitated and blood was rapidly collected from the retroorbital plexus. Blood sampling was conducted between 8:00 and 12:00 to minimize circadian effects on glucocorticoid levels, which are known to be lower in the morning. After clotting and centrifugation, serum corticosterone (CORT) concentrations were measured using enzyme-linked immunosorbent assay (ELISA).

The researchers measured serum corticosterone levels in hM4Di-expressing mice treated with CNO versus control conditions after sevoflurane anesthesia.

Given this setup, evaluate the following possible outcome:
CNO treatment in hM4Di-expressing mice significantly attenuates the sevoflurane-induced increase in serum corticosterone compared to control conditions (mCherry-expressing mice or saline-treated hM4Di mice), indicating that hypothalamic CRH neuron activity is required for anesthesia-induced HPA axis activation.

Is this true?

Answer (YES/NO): YES